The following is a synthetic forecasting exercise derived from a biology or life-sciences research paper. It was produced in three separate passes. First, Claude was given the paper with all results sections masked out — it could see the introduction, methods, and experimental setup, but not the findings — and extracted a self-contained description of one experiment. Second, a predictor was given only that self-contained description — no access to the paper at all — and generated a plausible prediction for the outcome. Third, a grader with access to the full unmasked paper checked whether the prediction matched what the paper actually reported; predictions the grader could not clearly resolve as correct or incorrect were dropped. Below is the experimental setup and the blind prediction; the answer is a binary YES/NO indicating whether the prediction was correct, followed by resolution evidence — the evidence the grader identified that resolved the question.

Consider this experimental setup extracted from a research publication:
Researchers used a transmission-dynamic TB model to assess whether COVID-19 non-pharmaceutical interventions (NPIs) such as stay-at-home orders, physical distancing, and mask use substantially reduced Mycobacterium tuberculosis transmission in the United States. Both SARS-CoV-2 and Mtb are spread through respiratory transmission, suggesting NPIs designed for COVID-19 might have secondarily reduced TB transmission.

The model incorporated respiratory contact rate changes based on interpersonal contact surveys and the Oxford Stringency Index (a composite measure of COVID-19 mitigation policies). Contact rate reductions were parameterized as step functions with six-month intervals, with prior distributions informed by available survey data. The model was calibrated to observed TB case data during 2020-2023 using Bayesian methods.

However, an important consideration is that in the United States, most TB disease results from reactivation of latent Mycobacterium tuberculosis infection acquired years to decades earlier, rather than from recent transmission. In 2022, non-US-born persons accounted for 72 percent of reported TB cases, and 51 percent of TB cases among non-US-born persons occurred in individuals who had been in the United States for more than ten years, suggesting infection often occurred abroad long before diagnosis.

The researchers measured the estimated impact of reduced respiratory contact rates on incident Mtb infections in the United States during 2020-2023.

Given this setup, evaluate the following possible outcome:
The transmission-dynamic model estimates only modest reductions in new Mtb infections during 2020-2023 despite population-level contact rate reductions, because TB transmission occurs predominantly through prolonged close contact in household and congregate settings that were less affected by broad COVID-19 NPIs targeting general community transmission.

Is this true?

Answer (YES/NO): NO